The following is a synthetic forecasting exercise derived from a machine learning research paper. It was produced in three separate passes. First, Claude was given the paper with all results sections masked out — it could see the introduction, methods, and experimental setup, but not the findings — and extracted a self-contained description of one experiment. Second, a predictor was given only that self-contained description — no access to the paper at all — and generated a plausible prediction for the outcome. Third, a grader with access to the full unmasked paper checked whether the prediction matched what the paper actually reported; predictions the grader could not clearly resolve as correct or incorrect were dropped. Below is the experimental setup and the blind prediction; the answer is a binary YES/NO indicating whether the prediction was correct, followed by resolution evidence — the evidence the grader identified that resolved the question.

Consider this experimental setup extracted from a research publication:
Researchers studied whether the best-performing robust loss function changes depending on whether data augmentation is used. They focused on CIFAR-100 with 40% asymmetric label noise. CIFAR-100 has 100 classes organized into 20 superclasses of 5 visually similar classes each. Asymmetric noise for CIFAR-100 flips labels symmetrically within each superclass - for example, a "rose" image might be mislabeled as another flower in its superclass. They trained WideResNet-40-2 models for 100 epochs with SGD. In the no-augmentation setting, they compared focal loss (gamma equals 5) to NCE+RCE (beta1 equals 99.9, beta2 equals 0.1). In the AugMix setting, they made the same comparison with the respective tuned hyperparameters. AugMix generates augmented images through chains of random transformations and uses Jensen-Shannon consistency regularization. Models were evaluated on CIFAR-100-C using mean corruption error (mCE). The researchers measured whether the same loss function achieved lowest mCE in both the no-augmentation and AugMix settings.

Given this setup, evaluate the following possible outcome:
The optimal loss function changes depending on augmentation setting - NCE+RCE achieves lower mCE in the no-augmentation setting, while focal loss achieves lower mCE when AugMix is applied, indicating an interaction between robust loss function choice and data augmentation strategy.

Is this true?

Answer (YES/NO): YES